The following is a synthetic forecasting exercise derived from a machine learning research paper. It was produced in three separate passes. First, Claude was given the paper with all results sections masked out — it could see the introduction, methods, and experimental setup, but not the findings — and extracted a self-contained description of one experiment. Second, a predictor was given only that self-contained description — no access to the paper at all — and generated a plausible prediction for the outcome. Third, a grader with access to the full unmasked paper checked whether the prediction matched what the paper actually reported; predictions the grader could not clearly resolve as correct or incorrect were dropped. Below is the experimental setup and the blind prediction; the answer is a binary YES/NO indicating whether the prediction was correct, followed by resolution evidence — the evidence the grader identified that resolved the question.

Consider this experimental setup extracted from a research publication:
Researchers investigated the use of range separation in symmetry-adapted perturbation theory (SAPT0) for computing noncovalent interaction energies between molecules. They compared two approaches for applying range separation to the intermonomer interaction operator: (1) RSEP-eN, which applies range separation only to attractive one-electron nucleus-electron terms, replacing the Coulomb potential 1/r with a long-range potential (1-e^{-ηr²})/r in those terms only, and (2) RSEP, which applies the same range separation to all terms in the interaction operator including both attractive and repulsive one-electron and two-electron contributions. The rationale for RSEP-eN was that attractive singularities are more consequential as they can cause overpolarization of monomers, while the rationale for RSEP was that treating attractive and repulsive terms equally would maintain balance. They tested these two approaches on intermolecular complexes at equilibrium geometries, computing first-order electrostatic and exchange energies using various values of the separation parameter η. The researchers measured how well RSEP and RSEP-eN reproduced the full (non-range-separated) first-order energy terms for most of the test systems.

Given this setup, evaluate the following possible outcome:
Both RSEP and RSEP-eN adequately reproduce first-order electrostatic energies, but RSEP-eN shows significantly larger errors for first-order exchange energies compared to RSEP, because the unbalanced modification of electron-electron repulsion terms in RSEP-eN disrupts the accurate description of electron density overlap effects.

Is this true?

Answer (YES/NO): NO